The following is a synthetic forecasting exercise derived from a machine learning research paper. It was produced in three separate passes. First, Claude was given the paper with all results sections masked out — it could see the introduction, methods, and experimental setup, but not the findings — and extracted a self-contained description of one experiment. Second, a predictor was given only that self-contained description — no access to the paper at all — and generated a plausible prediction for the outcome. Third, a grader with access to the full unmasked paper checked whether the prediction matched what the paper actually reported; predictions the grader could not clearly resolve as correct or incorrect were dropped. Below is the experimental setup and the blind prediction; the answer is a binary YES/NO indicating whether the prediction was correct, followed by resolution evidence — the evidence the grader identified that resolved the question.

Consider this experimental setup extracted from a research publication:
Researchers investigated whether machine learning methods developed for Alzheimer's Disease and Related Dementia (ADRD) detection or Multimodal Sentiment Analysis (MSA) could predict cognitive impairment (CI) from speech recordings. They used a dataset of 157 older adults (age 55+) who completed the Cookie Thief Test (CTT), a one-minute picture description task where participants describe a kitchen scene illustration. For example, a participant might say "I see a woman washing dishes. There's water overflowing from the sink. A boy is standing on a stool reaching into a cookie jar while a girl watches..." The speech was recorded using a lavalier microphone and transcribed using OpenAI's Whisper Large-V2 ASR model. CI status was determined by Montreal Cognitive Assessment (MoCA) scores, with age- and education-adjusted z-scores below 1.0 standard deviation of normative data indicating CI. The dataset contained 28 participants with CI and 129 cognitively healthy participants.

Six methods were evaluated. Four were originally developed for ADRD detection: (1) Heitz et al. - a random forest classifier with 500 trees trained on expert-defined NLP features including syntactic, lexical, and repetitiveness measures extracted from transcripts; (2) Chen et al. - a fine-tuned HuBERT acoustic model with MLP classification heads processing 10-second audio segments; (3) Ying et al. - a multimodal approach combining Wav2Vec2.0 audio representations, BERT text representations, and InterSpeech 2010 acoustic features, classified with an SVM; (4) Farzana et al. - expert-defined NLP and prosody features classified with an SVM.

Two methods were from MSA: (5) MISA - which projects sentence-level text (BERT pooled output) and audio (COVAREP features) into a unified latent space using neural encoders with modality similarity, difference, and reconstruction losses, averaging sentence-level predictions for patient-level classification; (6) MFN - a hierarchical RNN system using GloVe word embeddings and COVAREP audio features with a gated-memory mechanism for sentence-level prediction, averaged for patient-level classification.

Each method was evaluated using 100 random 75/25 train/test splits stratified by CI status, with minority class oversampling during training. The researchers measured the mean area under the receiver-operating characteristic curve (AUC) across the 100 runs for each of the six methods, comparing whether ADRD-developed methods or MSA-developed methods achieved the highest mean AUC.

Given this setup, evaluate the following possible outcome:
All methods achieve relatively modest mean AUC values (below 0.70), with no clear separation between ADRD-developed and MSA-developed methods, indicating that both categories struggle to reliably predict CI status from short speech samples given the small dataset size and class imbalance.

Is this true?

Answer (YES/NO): NO